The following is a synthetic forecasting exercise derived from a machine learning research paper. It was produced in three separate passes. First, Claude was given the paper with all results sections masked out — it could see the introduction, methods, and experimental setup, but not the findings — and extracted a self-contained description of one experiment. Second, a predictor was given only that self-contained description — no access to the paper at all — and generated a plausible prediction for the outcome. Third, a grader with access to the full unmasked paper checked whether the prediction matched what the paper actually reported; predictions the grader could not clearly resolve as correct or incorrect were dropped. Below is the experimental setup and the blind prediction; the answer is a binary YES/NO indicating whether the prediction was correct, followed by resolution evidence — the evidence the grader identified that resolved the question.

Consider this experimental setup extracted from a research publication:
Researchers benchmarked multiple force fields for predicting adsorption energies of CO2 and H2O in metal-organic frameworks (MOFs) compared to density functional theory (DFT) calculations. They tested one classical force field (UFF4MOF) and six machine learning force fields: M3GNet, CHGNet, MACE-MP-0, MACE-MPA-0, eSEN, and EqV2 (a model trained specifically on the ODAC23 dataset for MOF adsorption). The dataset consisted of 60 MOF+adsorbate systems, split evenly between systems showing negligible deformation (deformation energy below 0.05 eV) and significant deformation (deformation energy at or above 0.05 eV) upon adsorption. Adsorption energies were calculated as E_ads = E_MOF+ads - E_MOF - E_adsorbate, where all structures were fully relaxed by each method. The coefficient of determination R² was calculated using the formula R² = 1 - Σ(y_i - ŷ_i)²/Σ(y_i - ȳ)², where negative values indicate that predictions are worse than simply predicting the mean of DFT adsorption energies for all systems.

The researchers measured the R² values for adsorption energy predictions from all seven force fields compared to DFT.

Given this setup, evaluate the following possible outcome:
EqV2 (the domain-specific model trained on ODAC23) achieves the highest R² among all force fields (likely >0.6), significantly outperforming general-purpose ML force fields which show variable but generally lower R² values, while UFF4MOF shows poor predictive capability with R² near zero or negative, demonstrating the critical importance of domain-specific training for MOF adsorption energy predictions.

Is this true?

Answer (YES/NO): NO